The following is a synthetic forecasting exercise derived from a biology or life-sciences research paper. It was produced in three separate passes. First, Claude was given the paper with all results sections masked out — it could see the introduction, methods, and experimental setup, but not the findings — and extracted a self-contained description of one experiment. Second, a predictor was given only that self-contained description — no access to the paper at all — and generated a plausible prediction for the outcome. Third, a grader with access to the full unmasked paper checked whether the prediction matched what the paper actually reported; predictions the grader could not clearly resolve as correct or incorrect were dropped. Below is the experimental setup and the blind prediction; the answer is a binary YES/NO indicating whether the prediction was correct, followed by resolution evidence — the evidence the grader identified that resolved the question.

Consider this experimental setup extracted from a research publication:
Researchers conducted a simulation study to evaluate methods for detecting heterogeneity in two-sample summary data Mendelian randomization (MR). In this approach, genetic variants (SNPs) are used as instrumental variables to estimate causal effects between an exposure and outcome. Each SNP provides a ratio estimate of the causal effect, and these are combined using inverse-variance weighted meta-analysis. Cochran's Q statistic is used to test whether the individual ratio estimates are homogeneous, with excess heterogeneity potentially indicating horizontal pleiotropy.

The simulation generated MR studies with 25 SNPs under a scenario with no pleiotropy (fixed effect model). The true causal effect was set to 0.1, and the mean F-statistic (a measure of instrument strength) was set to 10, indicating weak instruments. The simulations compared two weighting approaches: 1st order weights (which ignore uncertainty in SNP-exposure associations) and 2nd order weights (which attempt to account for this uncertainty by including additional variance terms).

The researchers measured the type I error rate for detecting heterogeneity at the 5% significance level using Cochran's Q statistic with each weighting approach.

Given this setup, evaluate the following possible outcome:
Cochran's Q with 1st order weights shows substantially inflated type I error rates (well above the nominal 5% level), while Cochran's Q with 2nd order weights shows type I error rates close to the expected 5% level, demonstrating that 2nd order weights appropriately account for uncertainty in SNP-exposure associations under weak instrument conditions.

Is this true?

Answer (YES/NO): NO